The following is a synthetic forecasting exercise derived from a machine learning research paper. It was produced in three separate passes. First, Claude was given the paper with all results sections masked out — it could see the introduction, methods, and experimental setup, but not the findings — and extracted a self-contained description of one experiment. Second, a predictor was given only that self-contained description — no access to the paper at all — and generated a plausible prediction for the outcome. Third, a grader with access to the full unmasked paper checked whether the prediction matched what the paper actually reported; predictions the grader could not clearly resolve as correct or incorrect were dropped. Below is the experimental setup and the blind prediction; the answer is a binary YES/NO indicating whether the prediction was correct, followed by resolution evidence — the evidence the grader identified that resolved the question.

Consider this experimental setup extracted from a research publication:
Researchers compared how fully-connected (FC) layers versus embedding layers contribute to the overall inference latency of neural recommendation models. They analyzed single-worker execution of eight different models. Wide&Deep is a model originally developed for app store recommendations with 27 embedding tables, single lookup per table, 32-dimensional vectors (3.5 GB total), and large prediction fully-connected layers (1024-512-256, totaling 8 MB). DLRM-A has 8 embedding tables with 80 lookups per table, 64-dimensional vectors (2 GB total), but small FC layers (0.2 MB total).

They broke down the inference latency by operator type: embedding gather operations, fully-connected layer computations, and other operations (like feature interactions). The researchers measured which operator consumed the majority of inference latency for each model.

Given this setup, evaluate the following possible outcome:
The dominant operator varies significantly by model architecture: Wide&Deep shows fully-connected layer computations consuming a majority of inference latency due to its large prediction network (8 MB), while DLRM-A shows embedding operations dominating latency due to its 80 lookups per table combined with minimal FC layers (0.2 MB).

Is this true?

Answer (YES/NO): YES